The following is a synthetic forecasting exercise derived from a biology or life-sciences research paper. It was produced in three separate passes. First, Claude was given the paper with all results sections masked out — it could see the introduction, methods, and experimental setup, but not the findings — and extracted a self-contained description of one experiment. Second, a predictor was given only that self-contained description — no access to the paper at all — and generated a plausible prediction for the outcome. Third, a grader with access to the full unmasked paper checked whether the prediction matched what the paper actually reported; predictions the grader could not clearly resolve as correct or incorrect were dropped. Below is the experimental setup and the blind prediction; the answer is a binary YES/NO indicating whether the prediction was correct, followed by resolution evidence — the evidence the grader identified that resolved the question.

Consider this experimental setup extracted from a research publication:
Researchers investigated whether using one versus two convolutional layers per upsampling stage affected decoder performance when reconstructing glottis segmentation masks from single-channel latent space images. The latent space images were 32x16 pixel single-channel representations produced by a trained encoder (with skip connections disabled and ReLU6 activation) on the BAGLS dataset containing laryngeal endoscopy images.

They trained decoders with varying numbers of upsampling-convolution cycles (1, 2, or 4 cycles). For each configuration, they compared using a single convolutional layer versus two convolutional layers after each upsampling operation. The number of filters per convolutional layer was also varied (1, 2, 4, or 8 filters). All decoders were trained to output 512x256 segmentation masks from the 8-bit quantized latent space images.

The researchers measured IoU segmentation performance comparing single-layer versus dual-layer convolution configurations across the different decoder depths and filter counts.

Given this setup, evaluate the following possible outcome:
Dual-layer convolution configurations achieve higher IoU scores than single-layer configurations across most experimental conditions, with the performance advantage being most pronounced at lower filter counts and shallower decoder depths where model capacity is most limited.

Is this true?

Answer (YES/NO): NO